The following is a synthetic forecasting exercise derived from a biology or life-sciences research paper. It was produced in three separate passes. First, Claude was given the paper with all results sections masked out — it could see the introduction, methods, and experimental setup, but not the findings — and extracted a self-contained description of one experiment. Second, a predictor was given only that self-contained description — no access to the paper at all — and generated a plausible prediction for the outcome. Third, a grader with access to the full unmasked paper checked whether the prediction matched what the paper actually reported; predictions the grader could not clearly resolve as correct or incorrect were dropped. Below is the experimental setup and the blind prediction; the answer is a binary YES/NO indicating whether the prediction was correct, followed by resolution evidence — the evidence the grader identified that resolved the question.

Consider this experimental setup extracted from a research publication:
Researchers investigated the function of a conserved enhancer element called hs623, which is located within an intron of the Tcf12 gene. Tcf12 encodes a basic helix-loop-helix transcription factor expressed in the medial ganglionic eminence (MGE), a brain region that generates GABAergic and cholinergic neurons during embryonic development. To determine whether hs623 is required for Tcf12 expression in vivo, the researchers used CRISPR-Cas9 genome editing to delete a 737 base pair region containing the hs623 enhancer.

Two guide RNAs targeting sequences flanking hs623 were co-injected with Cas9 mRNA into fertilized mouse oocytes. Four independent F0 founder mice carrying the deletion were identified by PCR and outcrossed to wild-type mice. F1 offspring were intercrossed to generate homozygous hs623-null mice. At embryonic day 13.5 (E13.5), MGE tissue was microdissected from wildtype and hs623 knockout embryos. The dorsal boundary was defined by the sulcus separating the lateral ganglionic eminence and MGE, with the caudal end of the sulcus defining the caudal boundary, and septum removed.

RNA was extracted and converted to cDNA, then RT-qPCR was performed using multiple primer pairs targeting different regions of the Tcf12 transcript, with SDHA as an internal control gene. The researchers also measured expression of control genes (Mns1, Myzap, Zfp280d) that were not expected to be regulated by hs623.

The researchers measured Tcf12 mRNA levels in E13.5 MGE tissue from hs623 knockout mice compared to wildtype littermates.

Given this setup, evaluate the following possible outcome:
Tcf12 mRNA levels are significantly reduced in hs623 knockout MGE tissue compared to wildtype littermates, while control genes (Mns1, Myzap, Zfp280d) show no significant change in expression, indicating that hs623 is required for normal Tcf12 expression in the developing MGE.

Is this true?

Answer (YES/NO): NO